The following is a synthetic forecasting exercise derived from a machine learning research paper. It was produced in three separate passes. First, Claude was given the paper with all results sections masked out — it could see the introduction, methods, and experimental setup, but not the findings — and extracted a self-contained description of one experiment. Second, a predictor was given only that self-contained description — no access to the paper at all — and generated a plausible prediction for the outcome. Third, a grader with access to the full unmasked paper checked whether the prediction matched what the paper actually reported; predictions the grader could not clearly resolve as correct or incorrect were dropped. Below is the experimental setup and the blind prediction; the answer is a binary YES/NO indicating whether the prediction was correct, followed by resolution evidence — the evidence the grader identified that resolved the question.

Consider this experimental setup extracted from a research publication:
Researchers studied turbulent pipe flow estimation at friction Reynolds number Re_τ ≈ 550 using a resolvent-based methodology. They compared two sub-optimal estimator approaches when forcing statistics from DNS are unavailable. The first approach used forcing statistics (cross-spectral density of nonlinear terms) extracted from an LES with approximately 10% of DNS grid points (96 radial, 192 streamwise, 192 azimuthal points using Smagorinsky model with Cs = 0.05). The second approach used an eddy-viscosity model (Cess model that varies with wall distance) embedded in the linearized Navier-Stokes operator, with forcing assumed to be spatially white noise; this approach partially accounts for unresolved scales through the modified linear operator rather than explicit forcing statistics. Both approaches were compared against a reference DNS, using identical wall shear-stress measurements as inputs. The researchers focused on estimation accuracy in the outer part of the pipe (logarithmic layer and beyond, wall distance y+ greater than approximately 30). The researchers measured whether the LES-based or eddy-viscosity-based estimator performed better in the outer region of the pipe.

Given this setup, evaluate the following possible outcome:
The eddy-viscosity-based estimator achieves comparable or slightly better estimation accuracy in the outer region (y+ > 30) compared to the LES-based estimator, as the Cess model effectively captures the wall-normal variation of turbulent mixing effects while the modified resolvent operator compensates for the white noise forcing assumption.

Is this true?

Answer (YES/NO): NO